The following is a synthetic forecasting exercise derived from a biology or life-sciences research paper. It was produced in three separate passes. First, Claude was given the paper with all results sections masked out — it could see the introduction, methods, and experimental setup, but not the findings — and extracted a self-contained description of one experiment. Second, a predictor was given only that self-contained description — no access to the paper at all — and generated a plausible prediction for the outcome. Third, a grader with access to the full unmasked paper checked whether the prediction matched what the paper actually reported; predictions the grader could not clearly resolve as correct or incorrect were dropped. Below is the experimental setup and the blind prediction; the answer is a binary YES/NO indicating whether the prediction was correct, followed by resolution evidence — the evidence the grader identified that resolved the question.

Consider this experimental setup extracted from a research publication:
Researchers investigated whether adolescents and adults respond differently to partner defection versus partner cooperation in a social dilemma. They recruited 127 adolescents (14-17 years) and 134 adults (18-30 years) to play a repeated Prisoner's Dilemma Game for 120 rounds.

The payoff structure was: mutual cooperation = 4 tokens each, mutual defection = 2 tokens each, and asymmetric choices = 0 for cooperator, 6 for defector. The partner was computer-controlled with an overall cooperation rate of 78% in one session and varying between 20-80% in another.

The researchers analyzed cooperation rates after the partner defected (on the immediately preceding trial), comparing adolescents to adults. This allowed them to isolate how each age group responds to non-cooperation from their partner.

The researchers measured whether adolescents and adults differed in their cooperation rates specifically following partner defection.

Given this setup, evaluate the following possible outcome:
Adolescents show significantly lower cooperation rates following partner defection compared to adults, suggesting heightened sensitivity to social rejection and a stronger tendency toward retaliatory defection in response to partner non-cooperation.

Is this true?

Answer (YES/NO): NO